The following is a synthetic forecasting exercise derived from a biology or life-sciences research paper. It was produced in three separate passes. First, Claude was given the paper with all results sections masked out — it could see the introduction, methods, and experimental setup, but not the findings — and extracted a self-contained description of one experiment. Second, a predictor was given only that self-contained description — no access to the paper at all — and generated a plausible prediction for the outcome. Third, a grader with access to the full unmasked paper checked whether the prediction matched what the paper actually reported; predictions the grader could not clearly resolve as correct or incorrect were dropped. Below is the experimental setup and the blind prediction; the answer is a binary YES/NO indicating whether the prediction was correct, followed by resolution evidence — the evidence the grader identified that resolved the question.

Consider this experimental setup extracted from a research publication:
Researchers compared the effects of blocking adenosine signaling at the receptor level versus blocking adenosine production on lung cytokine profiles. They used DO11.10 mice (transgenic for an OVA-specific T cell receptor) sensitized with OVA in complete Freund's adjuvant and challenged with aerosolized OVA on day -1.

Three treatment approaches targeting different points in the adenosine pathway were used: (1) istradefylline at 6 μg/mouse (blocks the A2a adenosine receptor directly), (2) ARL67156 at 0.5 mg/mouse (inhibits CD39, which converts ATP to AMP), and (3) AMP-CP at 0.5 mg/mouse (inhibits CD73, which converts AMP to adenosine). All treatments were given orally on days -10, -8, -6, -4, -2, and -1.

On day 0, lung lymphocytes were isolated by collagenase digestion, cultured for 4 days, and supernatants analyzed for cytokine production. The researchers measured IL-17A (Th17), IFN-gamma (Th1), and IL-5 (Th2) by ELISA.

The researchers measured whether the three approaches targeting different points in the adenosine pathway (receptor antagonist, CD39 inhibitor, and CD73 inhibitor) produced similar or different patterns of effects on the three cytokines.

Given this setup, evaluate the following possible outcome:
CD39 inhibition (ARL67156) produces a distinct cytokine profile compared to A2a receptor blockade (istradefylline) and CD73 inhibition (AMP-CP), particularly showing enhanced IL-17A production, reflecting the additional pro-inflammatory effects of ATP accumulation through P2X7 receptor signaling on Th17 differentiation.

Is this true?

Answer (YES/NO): NO